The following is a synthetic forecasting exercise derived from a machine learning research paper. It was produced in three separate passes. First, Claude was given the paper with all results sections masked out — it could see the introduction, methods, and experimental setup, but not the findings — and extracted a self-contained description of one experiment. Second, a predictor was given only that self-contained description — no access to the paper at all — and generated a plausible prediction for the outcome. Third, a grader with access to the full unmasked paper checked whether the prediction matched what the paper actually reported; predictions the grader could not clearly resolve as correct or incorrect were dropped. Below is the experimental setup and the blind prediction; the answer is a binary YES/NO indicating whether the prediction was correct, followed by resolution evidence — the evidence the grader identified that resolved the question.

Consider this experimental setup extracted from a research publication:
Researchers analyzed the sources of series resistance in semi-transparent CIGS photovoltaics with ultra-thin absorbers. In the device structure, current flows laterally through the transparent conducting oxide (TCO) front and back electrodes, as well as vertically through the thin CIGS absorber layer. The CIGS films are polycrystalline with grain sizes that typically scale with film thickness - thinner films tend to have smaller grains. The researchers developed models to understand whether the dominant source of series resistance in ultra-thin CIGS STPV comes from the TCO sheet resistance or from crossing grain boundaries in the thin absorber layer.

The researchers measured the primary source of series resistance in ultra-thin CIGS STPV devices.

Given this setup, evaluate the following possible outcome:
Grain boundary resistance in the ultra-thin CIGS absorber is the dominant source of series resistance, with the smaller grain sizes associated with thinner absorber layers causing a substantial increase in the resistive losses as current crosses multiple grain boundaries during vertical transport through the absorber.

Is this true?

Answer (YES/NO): YES